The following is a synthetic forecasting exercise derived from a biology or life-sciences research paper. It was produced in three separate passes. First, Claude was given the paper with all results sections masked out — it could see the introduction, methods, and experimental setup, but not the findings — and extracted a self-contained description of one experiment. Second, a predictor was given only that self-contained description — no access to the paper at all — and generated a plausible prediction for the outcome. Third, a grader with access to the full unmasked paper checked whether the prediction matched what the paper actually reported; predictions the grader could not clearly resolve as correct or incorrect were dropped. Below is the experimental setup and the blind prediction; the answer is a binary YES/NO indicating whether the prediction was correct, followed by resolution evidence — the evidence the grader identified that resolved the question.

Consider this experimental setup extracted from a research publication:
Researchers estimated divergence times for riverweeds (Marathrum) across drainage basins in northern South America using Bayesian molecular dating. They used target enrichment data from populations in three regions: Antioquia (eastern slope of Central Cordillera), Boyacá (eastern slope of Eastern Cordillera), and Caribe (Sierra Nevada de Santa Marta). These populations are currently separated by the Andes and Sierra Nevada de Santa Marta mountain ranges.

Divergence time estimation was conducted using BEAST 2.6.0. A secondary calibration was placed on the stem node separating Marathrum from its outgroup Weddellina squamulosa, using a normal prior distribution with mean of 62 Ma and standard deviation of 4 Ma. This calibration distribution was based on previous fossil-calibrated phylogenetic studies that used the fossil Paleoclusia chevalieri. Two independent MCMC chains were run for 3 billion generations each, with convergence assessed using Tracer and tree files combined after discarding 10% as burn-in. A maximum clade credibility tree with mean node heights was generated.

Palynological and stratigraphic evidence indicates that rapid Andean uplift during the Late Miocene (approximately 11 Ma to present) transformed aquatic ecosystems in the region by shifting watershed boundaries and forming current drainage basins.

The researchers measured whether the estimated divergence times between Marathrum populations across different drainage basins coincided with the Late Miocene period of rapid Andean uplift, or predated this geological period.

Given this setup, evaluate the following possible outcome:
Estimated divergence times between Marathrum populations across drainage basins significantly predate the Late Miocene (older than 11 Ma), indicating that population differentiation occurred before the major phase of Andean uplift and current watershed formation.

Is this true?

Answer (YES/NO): NO